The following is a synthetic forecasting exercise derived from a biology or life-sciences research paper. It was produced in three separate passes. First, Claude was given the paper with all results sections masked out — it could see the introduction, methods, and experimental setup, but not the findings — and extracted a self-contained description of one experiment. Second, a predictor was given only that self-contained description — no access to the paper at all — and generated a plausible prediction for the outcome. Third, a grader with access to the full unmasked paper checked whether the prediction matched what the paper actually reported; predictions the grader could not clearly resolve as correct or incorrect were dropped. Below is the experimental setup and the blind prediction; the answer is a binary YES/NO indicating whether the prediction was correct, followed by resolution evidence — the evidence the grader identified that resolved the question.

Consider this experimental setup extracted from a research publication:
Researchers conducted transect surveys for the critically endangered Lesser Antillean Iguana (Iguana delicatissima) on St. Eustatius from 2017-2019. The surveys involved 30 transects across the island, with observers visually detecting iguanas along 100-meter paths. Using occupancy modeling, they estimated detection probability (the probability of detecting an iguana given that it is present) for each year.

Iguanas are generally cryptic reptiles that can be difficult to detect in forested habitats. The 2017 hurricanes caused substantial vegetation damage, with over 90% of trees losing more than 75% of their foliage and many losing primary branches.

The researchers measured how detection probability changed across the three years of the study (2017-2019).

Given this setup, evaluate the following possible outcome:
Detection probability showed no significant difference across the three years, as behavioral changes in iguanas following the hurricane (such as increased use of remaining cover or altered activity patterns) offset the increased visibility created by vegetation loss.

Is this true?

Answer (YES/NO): NO